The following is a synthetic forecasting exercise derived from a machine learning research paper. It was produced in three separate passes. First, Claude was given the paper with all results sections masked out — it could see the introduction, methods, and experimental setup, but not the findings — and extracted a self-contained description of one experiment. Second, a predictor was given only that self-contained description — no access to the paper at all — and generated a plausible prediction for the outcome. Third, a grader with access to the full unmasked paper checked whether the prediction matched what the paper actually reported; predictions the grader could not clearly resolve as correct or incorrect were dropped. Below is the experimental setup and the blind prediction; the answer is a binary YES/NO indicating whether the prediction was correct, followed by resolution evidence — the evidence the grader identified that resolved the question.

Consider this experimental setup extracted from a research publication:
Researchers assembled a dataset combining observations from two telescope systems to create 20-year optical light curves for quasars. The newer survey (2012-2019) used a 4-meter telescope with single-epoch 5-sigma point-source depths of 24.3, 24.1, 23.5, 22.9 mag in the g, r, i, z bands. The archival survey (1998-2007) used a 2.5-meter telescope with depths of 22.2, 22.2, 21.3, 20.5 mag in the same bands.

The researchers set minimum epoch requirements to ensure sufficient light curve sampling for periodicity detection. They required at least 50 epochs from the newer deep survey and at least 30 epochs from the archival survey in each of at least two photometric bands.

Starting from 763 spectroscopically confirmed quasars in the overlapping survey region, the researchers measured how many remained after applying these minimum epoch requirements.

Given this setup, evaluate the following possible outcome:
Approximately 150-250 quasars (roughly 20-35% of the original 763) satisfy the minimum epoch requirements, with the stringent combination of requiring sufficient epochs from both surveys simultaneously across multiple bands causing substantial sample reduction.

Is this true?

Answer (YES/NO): NO